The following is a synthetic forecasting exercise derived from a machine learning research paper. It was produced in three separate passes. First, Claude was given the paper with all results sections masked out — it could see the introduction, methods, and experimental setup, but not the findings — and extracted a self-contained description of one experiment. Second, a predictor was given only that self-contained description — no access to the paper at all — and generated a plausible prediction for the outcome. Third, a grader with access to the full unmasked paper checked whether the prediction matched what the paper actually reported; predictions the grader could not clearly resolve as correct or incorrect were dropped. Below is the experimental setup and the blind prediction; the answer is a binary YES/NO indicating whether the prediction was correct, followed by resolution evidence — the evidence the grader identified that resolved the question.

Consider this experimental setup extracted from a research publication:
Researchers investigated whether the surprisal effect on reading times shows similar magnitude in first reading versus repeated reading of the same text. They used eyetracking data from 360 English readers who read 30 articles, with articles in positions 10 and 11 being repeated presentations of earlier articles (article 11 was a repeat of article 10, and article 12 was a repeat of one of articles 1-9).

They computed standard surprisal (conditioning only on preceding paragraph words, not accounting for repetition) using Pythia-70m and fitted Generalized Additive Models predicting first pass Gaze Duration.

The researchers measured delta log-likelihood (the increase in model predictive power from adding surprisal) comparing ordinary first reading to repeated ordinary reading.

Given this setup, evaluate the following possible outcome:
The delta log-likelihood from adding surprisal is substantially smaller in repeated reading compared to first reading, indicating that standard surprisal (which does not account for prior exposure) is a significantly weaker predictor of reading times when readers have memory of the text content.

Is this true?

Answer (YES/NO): YES